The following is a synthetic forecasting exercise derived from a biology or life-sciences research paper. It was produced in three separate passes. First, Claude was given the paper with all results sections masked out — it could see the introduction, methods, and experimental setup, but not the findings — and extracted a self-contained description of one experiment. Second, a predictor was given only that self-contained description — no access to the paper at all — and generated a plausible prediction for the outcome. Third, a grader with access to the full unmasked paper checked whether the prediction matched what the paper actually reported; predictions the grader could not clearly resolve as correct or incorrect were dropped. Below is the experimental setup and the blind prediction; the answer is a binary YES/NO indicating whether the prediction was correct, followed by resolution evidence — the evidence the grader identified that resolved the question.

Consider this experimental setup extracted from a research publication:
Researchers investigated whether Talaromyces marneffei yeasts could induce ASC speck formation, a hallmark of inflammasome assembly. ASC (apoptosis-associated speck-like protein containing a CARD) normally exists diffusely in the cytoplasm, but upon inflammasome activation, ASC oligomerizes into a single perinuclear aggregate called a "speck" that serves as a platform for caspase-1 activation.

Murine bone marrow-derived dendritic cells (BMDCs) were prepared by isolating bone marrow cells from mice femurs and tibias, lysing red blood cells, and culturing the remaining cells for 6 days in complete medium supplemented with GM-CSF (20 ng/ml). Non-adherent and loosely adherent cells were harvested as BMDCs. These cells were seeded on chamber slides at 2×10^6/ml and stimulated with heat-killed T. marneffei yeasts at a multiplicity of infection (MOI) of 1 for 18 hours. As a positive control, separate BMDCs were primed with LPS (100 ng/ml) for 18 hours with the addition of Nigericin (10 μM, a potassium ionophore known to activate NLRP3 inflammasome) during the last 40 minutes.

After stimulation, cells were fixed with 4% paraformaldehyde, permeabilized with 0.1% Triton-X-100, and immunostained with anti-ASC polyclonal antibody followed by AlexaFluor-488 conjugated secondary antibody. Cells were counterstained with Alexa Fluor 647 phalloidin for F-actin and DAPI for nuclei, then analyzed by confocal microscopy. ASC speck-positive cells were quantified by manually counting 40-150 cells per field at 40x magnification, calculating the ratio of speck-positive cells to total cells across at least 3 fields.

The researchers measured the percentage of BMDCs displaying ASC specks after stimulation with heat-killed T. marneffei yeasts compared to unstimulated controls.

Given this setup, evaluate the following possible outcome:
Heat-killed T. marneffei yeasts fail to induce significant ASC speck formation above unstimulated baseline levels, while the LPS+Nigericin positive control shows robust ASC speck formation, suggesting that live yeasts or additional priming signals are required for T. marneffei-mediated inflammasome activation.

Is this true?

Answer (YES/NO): NO